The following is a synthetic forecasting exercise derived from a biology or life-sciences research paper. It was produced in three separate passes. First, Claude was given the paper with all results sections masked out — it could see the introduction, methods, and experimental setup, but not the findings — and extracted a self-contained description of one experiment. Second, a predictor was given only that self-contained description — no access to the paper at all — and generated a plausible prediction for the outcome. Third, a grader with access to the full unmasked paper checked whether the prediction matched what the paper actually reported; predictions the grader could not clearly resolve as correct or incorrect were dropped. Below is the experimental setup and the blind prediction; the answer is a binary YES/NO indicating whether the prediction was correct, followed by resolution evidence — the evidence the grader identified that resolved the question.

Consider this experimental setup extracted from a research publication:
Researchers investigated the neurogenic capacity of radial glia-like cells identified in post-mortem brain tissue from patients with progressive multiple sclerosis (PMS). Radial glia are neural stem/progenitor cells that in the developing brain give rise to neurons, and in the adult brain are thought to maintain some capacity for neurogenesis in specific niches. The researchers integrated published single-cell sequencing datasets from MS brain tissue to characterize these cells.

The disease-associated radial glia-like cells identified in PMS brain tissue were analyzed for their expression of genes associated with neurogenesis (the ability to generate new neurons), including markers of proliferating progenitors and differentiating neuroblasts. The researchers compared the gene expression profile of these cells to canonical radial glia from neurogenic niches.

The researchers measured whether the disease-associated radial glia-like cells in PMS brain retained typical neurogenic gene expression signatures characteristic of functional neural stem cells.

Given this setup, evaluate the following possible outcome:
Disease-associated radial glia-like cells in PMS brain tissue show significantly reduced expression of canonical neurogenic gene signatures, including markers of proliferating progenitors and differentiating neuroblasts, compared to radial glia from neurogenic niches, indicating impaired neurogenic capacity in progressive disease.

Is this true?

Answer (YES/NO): NO